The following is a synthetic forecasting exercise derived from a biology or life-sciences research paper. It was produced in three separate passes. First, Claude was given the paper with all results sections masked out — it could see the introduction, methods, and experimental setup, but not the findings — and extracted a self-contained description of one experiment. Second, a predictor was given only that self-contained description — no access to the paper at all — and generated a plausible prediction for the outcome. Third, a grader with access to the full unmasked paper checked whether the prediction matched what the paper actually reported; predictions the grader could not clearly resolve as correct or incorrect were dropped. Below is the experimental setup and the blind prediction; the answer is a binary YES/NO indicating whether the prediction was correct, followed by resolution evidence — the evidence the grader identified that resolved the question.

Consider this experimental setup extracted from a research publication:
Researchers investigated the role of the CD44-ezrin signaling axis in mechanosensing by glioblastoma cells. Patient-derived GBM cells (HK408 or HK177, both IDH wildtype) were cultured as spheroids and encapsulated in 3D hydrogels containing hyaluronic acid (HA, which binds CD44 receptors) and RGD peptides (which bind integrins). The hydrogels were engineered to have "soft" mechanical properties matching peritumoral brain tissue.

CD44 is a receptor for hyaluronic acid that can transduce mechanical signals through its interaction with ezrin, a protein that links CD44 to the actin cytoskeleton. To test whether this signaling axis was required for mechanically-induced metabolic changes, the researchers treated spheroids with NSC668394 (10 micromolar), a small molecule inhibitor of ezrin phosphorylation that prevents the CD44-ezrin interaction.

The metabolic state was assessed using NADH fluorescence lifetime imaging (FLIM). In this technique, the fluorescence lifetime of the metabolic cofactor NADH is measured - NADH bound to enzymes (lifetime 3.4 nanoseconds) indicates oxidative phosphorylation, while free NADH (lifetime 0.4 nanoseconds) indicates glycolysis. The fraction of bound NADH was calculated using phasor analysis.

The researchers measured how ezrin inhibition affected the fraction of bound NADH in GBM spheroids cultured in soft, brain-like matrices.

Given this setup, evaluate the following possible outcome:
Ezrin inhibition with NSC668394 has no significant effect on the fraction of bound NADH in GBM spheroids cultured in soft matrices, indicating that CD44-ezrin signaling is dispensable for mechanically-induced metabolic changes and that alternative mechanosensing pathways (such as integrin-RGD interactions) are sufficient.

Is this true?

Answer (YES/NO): NO